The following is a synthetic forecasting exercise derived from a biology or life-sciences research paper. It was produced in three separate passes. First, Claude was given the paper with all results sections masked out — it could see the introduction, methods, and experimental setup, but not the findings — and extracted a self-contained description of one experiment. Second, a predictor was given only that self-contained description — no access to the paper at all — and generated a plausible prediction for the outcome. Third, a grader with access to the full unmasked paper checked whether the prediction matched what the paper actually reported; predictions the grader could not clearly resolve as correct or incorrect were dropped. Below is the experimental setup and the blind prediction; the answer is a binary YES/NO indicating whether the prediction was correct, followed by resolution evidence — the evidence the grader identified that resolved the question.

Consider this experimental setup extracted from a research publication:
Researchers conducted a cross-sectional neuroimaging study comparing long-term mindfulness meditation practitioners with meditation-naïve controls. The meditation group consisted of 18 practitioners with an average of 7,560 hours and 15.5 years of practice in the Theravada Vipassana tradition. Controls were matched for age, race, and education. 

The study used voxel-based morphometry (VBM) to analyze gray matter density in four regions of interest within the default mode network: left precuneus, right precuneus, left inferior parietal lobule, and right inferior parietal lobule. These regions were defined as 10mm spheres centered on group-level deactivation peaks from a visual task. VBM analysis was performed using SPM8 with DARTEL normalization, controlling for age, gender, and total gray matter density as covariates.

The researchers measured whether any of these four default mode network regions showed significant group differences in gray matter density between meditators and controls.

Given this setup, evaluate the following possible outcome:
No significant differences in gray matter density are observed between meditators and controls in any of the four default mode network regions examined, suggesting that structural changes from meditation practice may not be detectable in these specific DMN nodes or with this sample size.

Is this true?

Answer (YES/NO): NO